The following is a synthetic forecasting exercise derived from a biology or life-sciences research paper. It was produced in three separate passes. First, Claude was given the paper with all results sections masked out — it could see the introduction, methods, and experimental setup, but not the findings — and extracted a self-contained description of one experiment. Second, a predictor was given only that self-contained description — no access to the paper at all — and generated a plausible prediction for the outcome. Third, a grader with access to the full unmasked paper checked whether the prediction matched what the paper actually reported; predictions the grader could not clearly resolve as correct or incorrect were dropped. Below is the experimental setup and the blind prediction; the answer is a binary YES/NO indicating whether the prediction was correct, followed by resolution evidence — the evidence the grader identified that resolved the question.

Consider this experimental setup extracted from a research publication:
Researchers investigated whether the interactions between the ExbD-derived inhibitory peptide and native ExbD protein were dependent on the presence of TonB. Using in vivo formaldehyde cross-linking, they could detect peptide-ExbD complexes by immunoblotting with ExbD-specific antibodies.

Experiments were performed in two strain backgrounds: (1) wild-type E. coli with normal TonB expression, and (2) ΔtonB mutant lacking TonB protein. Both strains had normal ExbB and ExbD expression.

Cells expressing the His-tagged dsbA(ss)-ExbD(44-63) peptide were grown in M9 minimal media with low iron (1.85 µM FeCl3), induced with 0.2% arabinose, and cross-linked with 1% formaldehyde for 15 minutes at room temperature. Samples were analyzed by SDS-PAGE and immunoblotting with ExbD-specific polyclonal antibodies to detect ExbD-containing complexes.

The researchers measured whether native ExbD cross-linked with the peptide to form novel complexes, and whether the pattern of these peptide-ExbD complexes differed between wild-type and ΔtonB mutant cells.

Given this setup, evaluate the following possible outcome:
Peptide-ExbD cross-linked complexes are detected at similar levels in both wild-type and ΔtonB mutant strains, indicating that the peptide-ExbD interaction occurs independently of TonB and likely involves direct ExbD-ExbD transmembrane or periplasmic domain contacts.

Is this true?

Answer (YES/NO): NO